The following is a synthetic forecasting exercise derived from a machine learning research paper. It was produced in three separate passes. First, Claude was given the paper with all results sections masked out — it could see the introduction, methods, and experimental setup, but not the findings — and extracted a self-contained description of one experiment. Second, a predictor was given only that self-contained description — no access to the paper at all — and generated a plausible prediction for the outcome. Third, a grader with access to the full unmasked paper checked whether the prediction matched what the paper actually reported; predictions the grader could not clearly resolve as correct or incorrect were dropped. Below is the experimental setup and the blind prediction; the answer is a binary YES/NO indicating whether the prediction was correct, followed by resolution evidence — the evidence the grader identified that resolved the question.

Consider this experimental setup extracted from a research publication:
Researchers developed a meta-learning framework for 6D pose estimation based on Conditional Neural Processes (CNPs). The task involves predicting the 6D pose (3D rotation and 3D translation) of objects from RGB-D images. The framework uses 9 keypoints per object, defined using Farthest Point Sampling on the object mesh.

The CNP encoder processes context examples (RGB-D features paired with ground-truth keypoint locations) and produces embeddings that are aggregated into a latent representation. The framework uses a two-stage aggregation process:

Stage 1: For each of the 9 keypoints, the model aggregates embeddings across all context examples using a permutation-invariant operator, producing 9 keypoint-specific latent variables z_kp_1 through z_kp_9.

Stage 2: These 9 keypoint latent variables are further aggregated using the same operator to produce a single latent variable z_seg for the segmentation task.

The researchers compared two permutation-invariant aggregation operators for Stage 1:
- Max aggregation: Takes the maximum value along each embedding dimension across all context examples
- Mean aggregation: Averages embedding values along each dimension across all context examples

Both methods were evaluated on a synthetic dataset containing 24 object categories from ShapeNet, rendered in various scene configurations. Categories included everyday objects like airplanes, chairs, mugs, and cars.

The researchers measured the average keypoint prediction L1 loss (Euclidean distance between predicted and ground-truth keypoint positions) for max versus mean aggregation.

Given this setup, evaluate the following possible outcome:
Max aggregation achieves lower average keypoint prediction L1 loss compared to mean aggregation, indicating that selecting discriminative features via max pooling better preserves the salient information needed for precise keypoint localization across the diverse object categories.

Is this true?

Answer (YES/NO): YES